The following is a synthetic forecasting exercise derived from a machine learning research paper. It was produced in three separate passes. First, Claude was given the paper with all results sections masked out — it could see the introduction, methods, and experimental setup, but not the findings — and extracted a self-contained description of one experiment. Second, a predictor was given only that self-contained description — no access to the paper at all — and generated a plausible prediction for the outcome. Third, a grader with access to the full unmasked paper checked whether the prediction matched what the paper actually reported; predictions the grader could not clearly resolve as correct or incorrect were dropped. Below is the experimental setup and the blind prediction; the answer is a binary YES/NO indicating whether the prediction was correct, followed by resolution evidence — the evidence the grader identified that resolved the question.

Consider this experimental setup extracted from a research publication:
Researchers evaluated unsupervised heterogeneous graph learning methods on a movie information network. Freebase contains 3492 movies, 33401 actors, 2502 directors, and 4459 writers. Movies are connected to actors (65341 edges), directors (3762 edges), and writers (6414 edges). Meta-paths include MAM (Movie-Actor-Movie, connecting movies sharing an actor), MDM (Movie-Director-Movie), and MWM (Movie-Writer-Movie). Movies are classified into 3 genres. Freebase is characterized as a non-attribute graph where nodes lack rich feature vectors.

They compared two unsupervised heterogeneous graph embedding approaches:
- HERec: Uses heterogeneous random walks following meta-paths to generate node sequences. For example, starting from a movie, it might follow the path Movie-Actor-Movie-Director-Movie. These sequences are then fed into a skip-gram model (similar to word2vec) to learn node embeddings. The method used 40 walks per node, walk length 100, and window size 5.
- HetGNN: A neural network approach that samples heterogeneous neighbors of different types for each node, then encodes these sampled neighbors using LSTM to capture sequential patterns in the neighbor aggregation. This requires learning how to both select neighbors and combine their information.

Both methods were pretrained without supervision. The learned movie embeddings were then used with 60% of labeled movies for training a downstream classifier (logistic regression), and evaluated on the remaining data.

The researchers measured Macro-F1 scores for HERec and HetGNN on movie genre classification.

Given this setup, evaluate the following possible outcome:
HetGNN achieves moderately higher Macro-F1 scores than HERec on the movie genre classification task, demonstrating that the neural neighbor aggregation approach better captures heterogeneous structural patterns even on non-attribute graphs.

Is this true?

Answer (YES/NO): NO